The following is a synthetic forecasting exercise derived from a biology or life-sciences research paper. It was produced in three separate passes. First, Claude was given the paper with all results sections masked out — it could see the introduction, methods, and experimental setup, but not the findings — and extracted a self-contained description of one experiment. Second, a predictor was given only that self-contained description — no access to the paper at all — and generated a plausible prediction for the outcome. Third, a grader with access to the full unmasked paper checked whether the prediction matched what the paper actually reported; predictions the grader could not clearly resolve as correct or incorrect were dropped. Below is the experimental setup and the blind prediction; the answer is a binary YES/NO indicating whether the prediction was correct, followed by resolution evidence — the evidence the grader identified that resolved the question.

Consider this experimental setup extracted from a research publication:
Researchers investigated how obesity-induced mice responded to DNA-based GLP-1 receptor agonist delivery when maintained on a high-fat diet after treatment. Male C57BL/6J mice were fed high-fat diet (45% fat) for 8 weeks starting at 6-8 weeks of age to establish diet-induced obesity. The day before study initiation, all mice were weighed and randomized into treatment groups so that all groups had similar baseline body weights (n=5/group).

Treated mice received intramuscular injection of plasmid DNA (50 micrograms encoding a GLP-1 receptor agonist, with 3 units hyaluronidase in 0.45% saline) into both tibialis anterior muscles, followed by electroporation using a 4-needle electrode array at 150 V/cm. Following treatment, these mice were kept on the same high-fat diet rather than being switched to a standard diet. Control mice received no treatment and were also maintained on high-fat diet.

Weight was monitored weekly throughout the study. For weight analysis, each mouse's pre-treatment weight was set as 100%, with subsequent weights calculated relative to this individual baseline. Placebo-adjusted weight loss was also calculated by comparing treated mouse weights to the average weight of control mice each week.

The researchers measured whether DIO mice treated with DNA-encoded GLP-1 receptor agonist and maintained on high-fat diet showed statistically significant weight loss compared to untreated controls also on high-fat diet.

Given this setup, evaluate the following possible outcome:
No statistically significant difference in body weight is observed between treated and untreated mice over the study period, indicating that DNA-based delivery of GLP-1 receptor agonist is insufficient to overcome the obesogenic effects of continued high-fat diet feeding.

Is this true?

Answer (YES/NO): NO